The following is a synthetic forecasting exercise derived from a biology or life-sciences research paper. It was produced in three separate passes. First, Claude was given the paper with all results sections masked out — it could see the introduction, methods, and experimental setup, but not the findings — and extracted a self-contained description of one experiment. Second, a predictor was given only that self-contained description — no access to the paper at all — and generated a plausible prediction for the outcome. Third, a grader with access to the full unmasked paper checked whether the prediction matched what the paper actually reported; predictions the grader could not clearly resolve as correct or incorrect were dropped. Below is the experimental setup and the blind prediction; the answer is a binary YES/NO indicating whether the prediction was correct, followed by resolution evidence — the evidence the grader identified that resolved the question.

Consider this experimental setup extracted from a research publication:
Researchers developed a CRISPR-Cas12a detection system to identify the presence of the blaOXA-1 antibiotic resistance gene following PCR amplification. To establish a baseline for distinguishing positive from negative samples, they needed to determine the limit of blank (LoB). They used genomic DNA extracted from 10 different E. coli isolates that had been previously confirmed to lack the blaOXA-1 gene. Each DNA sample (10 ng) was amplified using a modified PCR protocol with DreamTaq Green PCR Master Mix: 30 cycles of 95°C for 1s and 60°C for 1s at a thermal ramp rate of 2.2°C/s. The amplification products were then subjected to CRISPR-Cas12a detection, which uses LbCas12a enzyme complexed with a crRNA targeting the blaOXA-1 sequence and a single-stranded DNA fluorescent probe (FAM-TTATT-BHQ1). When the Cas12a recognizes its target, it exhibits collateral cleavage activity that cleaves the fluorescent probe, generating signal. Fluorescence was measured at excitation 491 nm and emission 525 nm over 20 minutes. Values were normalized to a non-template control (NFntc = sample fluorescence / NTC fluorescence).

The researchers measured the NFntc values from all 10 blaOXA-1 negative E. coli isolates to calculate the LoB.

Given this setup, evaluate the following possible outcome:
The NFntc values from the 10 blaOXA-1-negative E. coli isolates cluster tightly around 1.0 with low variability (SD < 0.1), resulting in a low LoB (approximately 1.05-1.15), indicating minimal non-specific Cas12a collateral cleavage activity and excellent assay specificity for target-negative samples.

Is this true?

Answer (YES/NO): NO